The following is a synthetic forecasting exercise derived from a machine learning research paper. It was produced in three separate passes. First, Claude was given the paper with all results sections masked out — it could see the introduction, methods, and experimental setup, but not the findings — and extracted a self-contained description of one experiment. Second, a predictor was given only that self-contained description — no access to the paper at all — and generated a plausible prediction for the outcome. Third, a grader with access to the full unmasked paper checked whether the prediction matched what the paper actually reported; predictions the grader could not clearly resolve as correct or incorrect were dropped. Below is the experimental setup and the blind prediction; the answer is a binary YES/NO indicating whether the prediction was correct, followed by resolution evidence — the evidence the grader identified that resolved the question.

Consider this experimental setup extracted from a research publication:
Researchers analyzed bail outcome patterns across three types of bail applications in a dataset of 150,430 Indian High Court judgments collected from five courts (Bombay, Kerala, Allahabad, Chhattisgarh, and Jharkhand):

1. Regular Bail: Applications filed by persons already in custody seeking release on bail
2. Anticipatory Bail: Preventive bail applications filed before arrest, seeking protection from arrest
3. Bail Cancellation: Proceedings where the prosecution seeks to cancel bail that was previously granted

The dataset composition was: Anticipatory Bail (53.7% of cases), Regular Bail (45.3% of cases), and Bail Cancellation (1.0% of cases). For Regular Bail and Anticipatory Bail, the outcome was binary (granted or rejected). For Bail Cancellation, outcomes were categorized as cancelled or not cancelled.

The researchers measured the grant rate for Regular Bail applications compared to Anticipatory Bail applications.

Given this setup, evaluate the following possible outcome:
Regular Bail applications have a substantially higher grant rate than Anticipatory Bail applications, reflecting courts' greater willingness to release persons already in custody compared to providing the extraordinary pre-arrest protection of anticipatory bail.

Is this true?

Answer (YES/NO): NO